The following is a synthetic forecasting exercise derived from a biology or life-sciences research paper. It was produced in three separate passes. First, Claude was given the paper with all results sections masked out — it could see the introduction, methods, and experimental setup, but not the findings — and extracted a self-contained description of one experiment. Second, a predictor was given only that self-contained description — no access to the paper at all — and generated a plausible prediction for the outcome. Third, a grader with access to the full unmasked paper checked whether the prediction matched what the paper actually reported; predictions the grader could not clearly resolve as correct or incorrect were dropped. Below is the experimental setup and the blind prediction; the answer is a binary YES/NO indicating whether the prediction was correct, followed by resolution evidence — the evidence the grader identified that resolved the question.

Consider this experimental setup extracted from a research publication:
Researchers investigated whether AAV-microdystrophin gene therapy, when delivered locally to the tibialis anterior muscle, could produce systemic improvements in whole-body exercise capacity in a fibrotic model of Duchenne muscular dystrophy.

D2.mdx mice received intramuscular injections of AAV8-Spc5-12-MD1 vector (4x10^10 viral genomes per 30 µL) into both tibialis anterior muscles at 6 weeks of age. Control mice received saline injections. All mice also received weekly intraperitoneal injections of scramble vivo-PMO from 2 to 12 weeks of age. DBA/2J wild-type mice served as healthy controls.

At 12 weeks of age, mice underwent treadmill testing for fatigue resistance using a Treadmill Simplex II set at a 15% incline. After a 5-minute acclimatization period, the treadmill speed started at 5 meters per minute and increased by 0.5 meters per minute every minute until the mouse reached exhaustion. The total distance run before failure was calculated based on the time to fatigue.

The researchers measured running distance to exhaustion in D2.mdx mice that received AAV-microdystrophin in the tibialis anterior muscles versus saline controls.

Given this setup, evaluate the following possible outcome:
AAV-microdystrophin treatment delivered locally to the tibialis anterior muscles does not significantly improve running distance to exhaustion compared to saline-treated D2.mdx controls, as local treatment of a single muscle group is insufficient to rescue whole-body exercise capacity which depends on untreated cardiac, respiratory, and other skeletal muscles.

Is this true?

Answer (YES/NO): YES